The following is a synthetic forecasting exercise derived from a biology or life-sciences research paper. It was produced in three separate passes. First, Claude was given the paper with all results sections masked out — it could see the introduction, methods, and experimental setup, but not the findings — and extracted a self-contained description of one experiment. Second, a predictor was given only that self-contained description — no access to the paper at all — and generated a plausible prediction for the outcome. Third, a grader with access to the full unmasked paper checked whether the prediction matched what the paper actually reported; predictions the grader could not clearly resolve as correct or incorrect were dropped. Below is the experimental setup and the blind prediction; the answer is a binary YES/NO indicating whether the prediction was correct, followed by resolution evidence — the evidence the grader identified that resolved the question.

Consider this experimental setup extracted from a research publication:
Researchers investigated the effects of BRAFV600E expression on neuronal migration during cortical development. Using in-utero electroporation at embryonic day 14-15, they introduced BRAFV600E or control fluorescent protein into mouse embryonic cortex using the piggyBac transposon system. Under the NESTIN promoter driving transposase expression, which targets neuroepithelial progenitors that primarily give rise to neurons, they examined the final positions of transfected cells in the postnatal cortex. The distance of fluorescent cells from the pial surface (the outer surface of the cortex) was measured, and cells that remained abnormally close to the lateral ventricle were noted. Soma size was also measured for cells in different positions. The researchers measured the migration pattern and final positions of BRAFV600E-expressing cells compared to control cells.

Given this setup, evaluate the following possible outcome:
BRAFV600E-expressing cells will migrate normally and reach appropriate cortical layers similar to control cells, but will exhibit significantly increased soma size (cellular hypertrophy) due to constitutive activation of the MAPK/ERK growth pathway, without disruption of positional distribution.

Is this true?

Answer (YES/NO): NO